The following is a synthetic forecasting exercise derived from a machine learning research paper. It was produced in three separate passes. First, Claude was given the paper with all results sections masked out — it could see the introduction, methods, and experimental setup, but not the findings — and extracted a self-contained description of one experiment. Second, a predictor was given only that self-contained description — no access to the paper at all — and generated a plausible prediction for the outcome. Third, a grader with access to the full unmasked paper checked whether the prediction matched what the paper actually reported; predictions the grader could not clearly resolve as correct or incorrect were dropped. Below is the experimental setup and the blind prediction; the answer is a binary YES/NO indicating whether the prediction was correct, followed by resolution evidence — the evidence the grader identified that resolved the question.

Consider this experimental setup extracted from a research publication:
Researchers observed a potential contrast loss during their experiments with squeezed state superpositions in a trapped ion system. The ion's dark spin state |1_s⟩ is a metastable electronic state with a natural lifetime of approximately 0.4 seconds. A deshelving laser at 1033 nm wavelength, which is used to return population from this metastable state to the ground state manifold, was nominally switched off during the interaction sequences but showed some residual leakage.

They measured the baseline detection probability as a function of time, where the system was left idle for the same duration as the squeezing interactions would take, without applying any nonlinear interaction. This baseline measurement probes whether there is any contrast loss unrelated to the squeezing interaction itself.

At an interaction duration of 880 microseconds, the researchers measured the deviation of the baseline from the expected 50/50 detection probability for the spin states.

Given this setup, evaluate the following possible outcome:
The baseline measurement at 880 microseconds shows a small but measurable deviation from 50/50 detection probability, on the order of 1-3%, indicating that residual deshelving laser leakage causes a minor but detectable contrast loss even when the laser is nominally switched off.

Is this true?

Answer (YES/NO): NO